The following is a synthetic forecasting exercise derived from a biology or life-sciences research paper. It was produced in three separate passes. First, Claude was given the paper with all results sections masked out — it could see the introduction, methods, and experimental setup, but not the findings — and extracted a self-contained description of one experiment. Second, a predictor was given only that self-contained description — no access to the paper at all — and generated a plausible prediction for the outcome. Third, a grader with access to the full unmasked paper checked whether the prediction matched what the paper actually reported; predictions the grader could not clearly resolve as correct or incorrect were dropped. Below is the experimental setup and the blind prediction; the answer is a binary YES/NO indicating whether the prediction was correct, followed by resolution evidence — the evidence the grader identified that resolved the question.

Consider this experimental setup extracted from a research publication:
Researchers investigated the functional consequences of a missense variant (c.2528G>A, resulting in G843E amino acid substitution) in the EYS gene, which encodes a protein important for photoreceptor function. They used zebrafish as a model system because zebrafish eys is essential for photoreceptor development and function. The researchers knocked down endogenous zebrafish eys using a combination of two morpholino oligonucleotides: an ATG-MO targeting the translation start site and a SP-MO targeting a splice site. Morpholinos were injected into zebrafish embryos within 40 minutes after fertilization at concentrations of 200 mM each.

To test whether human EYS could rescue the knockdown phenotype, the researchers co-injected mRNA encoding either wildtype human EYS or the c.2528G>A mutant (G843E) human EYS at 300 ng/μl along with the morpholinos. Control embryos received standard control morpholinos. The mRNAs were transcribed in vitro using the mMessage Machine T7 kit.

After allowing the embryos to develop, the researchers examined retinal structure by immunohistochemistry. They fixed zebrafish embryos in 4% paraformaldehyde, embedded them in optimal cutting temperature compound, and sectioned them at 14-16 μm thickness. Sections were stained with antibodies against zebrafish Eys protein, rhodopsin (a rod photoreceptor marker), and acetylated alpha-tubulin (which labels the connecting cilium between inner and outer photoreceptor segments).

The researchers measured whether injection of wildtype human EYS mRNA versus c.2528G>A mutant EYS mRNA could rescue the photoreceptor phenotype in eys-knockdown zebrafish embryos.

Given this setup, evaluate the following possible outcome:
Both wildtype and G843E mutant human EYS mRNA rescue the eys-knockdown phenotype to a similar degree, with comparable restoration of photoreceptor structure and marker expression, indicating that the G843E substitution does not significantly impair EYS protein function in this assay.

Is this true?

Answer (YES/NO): NO